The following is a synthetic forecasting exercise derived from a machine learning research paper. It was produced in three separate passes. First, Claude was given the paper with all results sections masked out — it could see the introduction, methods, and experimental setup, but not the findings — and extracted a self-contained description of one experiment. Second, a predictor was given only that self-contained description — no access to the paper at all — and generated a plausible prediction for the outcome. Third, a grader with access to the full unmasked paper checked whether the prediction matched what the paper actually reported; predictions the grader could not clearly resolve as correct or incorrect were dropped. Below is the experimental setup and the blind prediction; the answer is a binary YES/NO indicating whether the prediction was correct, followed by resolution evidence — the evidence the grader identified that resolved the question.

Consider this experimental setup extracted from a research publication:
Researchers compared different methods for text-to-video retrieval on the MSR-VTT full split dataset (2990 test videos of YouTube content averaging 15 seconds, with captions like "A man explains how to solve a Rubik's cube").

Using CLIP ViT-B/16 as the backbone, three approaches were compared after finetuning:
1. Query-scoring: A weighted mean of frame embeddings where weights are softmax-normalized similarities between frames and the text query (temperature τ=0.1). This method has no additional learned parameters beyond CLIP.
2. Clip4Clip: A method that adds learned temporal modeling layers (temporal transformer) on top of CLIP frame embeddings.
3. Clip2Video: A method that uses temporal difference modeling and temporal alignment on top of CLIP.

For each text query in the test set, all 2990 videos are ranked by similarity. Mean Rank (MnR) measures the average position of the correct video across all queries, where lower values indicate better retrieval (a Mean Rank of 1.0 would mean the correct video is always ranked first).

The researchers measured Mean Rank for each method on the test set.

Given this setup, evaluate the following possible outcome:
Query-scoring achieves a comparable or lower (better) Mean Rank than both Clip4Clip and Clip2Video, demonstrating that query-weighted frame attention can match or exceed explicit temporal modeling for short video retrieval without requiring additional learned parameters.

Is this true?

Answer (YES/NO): NO